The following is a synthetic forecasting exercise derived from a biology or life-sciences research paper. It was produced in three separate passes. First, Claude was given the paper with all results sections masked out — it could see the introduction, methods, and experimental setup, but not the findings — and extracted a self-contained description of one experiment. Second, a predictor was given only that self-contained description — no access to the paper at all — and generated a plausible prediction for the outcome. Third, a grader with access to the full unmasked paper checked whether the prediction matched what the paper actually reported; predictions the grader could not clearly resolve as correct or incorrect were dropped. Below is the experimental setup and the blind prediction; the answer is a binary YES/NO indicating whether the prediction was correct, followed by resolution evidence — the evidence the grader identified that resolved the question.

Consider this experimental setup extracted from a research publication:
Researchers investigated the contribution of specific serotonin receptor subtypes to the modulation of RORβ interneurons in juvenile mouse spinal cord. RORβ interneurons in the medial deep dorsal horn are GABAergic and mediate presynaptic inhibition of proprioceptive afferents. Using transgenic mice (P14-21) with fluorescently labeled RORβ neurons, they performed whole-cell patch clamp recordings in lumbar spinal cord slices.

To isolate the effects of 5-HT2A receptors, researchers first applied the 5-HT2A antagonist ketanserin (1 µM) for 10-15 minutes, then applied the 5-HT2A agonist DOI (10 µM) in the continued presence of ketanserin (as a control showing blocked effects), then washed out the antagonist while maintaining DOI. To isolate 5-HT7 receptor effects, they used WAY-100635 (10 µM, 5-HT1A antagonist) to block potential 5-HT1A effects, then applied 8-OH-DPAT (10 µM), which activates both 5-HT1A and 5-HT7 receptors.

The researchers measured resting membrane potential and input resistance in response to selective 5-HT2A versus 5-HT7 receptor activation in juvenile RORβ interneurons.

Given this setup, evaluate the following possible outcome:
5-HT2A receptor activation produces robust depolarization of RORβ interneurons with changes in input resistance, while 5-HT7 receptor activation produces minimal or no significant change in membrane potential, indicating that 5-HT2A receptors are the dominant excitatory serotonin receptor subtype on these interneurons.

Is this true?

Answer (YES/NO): NO